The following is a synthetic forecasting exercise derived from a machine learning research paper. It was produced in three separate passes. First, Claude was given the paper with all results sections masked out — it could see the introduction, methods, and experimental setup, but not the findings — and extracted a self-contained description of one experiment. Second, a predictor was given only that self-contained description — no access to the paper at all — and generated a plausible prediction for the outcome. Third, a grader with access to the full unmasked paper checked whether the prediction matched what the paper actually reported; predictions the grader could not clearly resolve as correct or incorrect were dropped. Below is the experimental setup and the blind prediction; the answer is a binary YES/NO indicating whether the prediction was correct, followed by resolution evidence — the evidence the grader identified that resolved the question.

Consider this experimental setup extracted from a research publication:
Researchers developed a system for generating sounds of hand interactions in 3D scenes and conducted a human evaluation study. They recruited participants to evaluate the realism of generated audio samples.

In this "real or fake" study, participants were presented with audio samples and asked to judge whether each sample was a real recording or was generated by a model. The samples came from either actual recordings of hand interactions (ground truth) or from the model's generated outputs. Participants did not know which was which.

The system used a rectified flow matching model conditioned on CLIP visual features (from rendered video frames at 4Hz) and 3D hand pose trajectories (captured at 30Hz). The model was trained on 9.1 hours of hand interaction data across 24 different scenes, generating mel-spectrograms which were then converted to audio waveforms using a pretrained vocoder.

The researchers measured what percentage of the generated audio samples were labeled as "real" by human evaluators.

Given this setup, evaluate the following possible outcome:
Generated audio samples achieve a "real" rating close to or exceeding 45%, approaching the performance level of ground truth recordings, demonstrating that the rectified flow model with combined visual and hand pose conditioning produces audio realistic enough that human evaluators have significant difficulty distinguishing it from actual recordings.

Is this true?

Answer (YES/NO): YES